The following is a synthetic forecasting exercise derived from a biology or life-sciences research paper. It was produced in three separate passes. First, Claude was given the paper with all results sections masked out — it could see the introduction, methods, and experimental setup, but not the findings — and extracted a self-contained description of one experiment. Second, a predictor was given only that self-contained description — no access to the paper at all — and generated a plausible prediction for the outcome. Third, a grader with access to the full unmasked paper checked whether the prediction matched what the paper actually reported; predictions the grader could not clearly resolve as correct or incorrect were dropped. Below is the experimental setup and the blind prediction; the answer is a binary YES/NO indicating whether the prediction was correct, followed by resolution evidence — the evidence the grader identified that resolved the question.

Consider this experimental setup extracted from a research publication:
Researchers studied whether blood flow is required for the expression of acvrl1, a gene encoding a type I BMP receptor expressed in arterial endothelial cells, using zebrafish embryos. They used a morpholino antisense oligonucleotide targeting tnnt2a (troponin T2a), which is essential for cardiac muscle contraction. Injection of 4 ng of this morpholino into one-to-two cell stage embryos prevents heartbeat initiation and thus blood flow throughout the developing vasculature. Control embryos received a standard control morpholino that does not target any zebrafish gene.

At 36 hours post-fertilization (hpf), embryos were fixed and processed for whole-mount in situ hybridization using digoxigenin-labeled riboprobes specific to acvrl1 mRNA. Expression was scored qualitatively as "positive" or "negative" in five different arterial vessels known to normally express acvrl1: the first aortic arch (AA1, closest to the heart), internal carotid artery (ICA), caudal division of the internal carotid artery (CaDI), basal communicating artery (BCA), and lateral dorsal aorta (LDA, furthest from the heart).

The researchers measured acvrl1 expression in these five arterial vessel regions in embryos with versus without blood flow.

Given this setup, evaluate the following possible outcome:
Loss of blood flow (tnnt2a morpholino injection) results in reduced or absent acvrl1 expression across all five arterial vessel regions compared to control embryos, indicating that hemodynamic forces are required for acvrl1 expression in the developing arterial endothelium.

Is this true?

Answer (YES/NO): NO